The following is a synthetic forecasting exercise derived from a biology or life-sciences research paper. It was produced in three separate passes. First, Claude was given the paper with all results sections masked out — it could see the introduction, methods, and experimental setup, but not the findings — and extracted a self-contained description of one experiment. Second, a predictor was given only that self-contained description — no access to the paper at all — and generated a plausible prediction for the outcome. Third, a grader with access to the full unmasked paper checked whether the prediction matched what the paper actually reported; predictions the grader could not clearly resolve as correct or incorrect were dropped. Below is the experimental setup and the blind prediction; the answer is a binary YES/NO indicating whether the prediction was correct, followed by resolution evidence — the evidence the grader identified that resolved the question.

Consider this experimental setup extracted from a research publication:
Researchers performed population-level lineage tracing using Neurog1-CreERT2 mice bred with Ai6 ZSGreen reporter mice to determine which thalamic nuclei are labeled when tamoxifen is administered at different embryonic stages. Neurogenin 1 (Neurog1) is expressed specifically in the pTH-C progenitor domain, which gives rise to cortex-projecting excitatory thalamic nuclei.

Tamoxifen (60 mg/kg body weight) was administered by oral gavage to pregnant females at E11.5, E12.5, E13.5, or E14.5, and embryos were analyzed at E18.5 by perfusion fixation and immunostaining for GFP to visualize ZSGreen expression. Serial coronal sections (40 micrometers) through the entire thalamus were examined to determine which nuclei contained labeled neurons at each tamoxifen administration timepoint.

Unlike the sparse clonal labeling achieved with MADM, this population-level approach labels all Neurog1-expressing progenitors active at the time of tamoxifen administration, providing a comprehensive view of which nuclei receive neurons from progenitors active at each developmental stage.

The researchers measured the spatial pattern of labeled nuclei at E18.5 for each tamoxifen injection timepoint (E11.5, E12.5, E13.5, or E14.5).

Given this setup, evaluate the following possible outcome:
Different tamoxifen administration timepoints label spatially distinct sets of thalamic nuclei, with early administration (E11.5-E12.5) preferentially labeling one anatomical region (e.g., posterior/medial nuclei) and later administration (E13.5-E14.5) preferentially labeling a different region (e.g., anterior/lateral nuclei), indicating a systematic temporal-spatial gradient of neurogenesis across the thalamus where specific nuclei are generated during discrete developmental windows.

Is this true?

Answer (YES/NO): NO